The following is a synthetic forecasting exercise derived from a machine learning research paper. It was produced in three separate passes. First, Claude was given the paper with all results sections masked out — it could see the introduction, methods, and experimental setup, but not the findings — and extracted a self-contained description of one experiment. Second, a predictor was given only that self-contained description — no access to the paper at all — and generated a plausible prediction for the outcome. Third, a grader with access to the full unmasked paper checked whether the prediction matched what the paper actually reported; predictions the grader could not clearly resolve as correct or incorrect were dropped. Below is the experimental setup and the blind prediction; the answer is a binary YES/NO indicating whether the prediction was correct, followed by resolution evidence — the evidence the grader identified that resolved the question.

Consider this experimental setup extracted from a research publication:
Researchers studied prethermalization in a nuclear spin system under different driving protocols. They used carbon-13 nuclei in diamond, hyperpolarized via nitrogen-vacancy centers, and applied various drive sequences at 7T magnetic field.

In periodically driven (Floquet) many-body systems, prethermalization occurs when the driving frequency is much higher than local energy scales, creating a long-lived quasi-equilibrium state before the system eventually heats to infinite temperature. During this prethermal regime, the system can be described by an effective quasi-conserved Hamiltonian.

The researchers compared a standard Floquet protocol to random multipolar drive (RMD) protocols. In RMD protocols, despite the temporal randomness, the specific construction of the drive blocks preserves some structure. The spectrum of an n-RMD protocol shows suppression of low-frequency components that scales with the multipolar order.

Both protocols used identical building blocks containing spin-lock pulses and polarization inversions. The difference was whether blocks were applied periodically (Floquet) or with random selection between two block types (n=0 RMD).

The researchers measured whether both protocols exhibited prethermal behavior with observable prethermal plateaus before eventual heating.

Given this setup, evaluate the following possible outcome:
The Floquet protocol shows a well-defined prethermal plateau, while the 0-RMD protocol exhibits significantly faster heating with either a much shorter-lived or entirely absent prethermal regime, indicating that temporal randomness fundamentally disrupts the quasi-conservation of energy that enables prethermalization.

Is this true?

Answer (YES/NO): NO